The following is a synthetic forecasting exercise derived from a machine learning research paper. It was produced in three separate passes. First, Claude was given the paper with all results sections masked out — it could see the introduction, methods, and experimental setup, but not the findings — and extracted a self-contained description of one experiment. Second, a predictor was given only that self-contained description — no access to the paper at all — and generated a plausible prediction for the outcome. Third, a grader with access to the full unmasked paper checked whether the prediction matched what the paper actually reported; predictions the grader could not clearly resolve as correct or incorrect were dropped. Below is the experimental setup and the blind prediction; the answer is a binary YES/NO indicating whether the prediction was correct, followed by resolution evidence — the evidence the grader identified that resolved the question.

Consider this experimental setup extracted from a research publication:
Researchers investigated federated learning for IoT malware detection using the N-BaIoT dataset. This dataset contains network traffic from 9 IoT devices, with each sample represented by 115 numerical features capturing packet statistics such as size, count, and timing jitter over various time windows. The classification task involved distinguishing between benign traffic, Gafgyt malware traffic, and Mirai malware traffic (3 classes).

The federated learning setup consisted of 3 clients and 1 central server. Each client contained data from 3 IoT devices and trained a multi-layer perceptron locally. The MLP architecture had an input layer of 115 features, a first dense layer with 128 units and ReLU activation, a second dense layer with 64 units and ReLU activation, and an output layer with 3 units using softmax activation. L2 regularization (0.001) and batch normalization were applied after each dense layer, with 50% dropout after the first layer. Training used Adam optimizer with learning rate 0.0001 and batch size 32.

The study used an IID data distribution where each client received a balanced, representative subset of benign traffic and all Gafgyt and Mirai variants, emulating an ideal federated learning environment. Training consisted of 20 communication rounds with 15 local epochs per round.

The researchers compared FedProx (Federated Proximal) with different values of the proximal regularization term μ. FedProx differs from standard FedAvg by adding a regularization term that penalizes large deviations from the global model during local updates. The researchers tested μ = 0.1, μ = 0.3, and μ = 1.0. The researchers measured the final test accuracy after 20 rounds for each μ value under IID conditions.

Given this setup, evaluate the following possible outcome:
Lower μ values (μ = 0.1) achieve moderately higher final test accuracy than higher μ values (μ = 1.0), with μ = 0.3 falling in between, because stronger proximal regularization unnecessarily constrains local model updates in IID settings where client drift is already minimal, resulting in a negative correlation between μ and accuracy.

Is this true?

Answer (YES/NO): NO